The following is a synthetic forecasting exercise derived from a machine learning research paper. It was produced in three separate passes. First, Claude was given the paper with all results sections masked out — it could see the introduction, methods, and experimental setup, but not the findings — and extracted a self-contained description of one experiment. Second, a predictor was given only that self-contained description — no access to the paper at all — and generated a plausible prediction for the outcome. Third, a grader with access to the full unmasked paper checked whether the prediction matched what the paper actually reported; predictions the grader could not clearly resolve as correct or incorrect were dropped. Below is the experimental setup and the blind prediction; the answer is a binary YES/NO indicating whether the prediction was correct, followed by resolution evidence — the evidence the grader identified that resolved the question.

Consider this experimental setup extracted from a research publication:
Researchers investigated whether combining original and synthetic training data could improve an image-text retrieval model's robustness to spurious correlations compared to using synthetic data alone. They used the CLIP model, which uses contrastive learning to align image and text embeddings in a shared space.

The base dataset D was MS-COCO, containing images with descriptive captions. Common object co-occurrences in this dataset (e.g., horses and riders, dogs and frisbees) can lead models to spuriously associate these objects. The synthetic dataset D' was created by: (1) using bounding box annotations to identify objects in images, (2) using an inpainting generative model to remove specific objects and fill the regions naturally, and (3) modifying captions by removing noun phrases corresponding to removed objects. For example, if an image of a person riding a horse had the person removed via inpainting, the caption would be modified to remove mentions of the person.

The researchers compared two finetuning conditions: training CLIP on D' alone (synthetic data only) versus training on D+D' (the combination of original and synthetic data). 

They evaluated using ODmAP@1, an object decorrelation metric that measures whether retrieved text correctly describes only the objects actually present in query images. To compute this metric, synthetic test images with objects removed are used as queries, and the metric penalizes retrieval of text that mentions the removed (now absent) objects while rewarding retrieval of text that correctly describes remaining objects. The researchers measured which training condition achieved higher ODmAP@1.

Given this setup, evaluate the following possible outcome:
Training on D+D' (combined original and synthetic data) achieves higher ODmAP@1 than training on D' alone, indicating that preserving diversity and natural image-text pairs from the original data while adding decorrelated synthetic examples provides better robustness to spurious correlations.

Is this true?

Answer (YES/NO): YES